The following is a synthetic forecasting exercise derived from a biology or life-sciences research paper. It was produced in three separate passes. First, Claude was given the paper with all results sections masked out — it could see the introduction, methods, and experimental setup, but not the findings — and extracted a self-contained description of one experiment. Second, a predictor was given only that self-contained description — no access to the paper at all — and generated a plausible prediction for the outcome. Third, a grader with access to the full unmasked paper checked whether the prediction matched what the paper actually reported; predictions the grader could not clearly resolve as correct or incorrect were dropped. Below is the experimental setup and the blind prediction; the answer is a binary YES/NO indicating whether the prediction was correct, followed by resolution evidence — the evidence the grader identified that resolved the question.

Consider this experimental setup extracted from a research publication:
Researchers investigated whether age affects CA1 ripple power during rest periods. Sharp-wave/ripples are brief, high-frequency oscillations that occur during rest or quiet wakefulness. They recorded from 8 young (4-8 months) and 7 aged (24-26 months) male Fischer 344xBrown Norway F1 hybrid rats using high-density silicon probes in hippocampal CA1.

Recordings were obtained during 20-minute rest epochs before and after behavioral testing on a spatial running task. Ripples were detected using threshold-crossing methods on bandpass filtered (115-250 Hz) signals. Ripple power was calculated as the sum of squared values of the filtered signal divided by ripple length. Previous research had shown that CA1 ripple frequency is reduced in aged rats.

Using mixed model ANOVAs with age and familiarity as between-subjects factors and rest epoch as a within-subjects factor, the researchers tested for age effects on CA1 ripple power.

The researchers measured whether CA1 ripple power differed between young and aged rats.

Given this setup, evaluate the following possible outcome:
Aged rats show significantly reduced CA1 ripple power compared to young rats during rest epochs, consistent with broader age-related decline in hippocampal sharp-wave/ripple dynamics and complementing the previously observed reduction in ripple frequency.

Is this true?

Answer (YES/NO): NO